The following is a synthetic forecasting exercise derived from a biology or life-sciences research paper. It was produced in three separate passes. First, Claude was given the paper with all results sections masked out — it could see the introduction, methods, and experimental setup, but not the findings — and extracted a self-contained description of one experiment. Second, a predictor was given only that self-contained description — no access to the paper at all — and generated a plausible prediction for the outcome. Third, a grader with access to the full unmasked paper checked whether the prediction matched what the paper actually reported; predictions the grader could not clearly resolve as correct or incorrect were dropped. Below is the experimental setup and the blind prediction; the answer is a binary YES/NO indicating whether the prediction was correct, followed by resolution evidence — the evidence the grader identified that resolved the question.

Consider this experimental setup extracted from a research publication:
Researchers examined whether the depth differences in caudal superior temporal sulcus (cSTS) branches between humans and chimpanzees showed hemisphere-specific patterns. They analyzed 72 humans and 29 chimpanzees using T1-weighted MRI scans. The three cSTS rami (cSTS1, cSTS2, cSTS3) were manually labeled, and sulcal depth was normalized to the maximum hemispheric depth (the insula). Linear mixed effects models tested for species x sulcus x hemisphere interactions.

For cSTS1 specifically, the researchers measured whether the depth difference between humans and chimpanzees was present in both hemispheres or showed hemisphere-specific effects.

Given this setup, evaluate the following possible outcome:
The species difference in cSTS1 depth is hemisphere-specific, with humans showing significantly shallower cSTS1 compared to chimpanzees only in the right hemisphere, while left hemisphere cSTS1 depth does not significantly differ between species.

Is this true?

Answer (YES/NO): NO